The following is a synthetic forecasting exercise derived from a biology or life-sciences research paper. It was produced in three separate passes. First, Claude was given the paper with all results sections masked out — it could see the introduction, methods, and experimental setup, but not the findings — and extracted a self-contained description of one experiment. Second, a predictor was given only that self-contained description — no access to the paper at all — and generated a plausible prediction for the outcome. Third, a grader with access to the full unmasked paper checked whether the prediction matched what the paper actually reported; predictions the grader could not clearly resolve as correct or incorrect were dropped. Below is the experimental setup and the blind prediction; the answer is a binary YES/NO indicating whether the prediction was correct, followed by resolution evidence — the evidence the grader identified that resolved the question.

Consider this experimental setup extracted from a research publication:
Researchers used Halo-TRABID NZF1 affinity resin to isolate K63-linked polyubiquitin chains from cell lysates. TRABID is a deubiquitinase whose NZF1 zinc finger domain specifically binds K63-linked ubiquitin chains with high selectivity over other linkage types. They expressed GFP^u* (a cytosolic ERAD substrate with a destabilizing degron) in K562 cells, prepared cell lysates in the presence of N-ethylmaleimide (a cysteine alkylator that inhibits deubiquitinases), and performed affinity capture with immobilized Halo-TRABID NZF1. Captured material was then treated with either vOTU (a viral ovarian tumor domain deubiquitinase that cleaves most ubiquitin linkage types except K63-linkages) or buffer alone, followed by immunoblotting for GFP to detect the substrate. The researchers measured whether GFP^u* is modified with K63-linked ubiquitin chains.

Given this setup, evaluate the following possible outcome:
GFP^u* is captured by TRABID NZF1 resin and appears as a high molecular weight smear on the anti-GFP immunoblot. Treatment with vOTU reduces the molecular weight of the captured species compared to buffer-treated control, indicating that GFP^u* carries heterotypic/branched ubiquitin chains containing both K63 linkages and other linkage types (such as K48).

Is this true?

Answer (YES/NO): NO